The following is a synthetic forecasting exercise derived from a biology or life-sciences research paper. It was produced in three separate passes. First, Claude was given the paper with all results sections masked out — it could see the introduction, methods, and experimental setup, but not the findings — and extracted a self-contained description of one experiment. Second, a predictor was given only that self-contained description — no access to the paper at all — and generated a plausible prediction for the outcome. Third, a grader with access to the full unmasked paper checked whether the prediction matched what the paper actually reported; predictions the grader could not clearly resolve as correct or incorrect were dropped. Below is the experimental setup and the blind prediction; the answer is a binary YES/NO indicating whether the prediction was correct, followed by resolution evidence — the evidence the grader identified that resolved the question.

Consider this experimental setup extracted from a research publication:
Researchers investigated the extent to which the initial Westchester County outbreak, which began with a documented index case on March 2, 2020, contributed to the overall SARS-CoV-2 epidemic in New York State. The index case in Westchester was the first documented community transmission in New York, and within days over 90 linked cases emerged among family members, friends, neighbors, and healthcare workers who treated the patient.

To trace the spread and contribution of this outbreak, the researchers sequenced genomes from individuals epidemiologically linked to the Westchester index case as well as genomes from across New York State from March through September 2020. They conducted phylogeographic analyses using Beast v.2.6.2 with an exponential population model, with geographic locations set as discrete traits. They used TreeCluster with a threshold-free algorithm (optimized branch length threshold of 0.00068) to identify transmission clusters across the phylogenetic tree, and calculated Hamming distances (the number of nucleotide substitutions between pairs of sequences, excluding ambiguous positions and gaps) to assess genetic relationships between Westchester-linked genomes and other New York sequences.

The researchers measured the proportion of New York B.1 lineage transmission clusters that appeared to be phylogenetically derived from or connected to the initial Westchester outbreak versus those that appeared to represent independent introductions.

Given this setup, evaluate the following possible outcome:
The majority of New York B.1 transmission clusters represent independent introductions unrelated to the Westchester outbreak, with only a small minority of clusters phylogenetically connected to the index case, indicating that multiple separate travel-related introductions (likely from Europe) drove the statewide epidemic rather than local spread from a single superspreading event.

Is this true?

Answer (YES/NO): NO